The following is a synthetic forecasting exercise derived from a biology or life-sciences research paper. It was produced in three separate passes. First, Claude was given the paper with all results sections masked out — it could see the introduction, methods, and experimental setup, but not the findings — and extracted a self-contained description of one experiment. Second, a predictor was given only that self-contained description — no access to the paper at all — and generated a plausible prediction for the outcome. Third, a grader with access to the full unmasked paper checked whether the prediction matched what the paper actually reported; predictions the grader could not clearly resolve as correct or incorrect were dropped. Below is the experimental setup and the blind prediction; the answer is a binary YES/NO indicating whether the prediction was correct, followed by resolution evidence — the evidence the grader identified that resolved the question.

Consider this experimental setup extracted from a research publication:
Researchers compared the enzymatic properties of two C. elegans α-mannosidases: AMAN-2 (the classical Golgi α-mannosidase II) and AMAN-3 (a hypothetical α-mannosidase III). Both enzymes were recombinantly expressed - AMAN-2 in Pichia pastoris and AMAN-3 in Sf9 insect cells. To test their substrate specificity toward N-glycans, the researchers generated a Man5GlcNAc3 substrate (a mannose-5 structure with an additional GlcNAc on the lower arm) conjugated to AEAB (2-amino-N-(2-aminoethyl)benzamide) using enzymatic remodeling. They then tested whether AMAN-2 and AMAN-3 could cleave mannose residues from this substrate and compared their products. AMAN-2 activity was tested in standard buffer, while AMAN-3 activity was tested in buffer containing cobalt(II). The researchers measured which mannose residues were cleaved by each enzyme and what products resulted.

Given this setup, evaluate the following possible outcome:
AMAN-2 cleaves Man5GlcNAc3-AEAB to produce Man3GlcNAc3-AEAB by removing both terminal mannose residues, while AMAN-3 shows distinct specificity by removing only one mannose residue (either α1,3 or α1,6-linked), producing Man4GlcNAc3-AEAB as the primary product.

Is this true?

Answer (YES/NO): YES